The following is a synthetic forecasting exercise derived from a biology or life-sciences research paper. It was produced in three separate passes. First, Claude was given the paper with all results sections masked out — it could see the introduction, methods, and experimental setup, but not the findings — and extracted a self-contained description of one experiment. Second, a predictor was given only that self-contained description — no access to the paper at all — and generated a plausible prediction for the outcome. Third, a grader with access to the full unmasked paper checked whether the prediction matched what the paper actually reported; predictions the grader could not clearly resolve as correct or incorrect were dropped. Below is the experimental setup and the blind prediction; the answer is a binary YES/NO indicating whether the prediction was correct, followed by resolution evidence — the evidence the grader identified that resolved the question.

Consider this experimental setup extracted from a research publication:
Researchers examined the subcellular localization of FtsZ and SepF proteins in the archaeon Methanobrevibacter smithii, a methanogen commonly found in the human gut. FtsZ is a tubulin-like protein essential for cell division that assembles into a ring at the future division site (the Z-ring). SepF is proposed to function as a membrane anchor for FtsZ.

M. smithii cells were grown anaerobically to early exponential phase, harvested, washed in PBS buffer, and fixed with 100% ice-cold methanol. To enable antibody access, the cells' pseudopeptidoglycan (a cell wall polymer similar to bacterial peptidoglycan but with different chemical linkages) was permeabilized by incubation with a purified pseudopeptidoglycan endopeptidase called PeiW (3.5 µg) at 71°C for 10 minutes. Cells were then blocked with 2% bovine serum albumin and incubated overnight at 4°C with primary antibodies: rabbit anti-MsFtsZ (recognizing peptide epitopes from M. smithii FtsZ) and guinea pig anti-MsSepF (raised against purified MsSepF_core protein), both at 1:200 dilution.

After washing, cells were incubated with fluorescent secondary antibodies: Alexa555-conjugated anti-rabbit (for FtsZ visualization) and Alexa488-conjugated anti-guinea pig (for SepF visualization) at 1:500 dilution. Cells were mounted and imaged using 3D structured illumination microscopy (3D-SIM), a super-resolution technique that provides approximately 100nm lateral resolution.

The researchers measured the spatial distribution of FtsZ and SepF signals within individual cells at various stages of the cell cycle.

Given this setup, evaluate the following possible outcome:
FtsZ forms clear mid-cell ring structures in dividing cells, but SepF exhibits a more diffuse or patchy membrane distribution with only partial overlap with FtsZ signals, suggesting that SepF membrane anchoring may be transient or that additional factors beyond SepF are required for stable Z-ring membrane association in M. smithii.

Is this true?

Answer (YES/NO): NO